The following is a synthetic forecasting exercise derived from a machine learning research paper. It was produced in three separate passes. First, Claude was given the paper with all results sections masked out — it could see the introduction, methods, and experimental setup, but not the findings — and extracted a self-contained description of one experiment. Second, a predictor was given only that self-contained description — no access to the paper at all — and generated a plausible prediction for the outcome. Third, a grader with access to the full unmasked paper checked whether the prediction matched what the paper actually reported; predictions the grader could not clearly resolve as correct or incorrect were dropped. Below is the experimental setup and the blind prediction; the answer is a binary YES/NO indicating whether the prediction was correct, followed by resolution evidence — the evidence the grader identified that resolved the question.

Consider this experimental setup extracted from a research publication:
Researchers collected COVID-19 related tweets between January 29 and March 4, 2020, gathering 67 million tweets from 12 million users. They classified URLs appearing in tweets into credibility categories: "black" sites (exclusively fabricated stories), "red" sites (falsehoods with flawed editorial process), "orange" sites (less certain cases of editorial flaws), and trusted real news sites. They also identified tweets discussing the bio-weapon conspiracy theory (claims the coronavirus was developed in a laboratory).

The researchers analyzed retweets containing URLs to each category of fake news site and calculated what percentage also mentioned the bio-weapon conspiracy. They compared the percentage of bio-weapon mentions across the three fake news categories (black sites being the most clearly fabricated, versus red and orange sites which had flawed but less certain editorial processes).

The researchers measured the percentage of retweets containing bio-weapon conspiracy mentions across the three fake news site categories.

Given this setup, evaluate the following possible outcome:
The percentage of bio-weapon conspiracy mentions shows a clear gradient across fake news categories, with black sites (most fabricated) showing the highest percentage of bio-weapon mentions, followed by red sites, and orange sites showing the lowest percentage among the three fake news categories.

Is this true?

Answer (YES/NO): NO